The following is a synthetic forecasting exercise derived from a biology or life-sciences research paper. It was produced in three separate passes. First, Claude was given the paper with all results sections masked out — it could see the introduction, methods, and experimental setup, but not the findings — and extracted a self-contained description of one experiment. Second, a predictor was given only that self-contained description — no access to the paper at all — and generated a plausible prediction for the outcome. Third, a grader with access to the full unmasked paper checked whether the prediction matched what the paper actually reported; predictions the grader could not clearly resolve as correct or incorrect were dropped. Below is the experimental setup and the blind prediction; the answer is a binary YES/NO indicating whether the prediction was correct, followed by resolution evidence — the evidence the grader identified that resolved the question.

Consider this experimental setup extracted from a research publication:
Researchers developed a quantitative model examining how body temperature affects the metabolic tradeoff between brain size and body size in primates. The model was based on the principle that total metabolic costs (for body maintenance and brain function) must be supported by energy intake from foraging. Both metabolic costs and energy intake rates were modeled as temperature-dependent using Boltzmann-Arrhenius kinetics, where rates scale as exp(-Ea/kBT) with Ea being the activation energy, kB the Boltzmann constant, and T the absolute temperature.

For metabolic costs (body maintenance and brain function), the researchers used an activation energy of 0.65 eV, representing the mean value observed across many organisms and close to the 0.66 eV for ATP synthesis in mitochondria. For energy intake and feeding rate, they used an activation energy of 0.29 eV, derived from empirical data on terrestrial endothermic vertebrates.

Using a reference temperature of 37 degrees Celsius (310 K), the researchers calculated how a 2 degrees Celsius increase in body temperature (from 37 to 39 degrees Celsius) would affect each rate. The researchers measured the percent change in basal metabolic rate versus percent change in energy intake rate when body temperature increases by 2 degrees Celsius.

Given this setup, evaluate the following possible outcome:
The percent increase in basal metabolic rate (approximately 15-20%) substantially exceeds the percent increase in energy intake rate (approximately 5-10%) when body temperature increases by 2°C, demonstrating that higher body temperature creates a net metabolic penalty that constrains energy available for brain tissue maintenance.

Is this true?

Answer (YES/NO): NO